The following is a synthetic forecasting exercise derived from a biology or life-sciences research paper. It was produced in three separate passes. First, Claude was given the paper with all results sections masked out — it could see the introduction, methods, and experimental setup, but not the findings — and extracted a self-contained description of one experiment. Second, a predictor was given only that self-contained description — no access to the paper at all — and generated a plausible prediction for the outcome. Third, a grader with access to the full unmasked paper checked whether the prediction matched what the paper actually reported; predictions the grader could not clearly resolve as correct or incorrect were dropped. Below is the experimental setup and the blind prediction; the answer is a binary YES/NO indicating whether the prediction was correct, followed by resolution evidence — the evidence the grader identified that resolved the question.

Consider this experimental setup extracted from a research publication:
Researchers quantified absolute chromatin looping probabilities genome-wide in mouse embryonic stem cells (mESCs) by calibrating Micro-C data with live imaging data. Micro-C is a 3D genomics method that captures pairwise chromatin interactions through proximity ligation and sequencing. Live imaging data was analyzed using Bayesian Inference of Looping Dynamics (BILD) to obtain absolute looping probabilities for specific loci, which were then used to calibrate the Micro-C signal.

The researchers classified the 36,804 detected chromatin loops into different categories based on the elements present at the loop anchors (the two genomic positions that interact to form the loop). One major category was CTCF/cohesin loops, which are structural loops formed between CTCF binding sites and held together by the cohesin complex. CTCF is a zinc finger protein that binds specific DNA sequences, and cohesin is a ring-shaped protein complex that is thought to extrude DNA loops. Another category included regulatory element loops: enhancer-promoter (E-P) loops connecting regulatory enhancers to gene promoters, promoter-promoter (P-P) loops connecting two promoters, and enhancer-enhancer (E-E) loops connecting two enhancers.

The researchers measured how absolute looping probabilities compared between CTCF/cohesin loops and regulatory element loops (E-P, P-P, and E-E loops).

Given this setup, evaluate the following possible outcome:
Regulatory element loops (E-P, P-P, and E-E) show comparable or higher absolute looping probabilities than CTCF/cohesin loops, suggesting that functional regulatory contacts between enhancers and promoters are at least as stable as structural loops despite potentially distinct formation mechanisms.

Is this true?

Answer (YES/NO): NO